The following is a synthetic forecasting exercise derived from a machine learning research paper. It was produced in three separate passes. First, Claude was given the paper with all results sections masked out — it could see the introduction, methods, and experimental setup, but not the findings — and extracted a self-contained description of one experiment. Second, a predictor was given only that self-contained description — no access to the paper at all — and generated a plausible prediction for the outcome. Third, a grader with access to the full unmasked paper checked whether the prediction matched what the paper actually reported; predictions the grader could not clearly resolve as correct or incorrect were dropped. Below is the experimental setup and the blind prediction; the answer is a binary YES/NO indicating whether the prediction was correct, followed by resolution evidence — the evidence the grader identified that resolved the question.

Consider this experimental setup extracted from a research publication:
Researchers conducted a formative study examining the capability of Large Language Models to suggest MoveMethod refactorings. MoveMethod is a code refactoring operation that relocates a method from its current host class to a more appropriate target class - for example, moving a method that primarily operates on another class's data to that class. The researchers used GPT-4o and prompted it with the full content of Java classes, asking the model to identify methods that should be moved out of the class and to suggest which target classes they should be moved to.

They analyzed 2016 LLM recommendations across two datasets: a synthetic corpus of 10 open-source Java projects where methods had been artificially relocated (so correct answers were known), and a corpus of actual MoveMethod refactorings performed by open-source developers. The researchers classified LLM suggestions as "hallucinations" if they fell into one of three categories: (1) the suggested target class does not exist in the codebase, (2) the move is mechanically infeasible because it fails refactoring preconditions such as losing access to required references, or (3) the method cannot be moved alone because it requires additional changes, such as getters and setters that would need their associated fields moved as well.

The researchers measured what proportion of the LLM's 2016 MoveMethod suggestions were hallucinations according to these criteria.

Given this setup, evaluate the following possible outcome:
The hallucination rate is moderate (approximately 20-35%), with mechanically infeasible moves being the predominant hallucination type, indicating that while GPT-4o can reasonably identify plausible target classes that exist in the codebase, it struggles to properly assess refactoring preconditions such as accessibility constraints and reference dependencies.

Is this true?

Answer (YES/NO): NO